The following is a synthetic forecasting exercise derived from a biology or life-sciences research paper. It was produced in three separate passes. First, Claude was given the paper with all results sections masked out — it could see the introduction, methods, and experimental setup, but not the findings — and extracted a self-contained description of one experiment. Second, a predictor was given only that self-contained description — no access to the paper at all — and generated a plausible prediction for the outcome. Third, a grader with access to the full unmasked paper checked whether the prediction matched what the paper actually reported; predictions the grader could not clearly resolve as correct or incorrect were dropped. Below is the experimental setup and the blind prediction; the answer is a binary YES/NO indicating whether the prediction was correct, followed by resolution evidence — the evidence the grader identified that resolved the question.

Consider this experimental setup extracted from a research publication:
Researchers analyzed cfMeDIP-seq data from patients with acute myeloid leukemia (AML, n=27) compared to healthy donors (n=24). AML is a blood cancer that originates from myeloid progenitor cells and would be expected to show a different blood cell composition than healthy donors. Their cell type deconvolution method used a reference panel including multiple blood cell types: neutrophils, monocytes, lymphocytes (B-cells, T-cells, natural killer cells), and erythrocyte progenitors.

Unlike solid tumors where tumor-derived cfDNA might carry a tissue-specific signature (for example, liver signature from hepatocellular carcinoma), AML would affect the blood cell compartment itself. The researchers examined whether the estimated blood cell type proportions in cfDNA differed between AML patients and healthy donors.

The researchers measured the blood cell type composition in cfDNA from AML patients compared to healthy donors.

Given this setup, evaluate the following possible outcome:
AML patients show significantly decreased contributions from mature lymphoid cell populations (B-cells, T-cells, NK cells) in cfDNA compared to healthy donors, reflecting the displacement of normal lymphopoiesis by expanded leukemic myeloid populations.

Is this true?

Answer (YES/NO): NO